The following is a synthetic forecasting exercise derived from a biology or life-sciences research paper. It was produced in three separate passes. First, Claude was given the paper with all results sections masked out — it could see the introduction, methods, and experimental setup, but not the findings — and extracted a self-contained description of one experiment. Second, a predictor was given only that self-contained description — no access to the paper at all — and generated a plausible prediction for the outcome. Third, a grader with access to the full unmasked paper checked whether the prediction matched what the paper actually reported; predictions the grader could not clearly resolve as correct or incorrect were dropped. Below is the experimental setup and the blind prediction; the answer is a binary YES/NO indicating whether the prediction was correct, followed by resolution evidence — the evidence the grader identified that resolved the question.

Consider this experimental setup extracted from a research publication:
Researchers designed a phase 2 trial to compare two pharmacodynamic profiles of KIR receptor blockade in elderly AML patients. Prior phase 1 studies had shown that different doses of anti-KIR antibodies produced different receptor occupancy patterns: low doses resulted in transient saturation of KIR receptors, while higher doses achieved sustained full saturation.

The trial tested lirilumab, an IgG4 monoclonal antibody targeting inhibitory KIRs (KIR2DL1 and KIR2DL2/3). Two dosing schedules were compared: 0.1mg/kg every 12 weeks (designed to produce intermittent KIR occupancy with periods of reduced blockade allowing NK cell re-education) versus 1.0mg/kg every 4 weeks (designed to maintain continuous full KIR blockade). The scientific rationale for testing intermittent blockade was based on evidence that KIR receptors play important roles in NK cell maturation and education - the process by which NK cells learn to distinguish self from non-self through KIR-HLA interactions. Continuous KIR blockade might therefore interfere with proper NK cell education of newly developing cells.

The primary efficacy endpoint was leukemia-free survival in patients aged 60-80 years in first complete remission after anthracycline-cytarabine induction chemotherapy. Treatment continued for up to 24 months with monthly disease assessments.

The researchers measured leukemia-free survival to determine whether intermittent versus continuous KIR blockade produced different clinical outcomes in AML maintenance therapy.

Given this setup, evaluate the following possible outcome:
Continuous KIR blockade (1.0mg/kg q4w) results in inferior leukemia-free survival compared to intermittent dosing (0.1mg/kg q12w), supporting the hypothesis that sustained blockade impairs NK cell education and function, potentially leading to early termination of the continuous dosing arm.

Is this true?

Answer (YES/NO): YES